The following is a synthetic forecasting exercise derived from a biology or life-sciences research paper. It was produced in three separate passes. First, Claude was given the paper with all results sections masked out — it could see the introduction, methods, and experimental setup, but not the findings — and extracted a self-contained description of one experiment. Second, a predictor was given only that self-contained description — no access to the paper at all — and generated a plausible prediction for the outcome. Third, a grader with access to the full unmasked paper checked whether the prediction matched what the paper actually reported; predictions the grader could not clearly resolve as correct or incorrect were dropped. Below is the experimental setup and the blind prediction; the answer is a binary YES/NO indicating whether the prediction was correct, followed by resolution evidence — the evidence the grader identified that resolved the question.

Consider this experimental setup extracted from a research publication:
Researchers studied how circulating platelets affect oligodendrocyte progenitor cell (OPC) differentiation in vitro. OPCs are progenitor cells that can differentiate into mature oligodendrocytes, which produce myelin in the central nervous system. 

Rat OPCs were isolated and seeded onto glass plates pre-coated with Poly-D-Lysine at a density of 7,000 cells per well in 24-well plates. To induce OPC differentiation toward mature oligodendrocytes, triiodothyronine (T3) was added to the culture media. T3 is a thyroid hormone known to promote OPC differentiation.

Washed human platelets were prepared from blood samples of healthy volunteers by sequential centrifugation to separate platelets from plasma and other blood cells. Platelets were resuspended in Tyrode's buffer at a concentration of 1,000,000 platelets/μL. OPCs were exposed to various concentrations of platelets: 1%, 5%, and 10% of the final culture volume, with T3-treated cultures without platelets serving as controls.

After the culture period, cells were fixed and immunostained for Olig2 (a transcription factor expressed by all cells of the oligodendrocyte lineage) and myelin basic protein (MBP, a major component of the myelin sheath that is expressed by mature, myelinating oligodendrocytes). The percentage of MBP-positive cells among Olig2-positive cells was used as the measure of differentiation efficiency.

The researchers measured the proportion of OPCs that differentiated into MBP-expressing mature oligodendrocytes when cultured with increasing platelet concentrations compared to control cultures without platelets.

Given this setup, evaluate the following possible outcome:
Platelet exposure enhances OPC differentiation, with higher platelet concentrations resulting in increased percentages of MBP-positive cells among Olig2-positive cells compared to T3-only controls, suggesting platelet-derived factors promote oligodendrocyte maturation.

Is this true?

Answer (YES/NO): NO